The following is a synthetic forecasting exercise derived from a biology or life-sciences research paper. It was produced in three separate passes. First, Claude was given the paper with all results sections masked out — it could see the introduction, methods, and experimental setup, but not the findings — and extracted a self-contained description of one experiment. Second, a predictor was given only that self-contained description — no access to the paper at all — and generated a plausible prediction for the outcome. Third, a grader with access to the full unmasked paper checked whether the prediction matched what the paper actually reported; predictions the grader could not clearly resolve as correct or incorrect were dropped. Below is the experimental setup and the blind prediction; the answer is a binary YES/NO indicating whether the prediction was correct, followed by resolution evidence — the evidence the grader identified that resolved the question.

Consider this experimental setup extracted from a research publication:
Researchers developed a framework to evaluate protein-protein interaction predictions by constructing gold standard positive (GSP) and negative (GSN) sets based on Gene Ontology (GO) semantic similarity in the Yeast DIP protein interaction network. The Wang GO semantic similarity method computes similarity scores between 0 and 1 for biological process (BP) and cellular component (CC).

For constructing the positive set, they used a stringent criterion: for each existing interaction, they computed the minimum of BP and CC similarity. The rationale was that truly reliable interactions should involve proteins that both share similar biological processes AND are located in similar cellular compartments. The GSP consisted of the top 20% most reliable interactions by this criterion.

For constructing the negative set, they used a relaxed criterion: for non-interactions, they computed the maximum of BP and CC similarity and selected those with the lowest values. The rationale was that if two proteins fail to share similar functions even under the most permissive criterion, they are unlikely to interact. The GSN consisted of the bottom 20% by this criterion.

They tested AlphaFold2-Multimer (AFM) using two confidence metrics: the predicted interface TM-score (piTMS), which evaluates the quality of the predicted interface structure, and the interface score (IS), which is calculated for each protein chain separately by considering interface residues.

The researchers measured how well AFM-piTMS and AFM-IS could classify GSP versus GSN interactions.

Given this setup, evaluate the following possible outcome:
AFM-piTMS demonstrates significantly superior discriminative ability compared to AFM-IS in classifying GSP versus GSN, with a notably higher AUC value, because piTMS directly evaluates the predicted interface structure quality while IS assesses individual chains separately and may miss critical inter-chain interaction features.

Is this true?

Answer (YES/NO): NO